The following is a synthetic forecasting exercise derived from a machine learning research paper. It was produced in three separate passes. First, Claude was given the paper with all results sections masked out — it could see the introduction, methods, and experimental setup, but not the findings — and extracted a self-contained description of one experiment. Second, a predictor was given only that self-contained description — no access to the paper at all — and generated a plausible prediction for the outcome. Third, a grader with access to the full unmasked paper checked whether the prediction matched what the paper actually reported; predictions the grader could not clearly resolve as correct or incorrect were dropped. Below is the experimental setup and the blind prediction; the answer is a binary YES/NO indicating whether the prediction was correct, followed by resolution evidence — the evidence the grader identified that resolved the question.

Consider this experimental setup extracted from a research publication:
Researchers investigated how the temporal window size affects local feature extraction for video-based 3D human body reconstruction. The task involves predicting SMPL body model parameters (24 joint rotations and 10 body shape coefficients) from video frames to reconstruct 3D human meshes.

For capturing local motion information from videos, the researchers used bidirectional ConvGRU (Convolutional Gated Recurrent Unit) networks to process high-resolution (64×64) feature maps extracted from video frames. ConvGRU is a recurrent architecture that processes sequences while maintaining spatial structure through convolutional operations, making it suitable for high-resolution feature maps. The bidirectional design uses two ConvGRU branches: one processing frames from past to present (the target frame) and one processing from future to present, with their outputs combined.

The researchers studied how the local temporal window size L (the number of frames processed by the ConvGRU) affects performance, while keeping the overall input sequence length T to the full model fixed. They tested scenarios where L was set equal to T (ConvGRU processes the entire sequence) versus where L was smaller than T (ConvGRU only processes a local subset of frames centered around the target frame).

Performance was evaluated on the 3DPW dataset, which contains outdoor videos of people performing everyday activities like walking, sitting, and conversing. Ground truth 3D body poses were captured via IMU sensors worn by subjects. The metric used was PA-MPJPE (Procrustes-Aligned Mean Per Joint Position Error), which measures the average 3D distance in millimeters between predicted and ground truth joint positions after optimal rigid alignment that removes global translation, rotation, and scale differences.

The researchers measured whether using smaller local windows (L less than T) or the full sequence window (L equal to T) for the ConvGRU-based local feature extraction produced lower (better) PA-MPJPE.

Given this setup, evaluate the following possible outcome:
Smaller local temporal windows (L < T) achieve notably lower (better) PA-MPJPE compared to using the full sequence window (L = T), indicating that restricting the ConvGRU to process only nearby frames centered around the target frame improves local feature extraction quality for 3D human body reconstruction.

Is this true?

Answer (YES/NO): YES